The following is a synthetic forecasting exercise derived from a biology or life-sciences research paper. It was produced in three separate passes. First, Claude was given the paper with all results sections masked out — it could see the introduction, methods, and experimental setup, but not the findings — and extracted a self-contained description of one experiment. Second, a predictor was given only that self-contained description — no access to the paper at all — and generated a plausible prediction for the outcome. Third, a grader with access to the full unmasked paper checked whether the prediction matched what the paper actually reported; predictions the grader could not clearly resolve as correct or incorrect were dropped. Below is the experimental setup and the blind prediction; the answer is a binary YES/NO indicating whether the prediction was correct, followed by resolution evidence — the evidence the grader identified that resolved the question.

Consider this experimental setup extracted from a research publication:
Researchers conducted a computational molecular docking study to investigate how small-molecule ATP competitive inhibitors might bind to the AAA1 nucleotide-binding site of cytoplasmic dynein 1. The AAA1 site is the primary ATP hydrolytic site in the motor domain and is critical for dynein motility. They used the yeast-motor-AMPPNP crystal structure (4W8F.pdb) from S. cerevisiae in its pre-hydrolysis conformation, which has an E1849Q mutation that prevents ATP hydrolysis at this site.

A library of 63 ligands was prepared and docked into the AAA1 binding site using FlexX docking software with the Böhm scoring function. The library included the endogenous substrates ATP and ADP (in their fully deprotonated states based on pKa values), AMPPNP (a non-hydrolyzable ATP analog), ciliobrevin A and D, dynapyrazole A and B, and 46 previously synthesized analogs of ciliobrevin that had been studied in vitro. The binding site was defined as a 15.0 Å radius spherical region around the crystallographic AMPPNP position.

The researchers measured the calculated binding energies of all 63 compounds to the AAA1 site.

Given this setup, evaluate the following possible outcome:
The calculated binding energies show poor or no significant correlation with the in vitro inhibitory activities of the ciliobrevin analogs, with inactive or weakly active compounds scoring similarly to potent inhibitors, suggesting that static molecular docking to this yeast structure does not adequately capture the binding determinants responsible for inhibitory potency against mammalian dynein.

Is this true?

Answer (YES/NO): NO